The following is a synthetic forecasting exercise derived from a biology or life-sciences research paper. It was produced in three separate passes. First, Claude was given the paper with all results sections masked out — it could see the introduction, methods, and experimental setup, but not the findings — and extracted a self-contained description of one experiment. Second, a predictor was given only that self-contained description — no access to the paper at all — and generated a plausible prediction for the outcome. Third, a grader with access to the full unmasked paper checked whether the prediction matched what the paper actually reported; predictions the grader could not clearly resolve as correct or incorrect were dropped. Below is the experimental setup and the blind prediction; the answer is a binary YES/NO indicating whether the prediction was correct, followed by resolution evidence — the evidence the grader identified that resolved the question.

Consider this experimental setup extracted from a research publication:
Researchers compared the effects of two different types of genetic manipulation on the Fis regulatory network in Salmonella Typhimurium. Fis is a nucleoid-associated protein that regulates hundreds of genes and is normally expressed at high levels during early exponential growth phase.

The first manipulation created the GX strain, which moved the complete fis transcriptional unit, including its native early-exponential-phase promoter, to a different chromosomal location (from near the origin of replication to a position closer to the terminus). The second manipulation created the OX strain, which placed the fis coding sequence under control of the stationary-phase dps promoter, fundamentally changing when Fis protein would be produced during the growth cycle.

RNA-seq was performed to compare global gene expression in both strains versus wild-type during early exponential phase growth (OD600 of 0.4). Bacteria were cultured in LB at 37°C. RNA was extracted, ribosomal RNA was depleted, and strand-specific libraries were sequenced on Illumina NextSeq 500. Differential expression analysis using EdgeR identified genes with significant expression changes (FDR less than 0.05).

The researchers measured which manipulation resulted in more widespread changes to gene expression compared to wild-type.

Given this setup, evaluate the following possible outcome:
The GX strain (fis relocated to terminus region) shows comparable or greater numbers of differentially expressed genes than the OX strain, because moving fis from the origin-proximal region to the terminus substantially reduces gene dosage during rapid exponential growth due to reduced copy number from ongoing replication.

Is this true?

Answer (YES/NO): NO